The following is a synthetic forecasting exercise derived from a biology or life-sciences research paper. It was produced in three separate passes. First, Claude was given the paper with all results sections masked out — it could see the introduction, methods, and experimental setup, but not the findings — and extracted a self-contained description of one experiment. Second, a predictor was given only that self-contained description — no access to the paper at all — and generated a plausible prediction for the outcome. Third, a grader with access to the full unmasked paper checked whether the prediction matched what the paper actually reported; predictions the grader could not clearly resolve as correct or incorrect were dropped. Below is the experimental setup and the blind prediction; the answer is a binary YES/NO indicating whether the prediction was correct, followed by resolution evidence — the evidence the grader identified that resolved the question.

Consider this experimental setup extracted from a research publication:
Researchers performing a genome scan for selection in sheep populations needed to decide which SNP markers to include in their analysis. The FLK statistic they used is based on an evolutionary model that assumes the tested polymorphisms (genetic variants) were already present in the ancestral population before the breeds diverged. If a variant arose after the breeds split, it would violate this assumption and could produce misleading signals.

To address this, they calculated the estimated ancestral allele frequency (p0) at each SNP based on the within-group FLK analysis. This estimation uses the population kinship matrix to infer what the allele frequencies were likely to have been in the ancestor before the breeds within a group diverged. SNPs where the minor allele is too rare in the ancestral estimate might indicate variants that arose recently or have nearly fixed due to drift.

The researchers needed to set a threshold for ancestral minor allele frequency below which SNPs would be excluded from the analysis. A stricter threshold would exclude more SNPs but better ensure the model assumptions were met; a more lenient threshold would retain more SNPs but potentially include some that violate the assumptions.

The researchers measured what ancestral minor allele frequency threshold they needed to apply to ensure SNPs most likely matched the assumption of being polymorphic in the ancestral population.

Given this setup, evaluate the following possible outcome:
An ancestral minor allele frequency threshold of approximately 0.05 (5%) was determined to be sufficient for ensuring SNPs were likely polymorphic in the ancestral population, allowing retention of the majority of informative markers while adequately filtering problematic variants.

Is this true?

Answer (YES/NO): YES